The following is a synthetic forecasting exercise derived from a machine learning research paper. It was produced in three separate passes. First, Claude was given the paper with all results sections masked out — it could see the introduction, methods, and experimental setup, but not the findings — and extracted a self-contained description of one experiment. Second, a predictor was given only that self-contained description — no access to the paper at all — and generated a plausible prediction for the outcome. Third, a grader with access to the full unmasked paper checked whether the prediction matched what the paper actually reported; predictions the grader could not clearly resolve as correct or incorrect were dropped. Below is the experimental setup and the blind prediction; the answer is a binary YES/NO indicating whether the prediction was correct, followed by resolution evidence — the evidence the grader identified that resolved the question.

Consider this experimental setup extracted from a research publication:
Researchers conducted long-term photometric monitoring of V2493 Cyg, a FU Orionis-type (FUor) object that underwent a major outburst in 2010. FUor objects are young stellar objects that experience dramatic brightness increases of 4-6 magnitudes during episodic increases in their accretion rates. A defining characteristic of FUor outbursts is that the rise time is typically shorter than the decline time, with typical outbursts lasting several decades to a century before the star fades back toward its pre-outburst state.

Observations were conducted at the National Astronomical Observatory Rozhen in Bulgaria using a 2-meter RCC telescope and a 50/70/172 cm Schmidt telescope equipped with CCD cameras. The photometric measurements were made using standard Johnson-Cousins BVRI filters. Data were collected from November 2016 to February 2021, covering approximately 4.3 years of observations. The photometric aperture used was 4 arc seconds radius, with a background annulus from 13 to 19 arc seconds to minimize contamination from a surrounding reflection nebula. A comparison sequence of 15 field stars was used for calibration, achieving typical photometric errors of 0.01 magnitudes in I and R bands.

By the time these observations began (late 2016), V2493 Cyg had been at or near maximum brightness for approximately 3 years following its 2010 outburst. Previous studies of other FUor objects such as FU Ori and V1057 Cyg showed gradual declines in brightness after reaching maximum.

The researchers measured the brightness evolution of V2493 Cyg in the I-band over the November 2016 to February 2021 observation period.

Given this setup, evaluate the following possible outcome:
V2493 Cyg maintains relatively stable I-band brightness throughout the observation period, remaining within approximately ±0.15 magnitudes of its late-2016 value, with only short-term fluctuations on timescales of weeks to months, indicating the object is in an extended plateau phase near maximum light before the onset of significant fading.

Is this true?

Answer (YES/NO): NO